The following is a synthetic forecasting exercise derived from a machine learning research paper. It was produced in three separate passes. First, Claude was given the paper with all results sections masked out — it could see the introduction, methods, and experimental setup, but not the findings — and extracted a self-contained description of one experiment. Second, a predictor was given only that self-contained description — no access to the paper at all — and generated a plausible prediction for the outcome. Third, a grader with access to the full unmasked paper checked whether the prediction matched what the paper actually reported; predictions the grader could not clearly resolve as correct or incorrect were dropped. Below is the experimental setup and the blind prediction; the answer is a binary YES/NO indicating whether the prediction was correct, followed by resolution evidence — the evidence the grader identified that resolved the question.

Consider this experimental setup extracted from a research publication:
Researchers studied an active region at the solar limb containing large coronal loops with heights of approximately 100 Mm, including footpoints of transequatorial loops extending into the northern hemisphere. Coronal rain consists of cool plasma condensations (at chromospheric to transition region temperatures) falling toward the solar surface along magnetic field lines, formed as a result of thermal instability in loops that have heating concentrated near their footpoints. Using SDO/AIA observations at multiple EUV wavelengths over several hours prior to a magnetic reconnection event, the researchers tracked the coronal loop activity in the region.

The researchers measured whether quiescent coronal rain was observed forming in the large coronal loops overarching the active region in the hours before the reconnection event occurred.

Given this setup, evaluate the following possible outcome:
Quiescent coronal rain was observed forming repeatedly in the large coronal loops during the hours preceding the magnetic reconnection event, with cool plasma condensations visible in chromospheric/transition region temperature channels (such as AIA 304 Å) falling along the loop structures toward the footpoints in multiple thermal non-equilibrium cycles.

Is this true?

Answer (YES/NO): YES